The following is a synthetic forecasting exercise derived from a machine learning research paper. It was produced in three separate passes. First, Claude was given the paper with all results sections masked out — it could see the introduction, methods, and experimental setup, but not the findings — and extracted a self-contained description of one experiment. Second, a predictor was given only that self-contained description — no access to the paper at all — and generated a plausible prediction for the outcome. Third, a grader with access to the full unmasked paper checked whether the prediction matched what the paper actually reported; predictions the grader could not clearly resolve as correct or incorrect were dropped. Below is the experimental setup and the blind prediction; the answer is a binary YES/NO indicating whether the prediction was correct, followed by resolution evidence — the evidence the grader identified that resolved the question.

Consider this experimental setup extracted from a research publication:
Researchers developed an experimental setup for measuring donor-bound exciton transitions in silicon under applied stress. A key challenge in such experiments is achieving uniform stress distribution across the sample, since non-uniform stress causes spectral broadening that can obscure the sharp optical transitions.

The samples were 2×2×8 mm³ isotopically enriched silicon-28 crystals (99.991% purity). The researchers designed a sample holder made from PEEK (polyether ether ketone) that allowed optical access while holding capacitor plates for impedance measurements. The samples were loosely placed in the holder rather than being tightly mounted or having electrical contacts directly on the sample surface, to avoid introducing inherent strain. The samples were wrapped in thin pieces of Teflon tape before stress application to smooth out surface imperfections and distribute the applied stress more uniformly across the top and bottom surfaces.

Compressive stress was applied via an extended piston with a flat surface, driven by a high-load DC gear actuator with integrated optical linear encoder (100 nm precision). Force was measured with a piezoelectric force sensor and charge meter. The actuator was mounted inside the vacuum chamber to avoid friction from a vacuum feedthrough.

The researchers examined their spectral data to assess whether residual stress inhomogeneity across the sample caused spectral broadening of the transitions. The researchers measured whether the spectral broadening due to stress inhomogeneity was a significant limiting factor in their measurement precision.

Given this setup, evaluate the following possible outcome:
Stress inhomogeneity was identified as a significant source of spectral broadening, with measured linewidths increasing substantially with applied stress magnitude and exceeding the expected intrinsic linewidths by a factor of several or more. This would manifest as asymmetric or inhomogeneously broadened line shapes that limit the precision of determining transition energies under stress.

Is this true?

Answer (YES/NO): YES